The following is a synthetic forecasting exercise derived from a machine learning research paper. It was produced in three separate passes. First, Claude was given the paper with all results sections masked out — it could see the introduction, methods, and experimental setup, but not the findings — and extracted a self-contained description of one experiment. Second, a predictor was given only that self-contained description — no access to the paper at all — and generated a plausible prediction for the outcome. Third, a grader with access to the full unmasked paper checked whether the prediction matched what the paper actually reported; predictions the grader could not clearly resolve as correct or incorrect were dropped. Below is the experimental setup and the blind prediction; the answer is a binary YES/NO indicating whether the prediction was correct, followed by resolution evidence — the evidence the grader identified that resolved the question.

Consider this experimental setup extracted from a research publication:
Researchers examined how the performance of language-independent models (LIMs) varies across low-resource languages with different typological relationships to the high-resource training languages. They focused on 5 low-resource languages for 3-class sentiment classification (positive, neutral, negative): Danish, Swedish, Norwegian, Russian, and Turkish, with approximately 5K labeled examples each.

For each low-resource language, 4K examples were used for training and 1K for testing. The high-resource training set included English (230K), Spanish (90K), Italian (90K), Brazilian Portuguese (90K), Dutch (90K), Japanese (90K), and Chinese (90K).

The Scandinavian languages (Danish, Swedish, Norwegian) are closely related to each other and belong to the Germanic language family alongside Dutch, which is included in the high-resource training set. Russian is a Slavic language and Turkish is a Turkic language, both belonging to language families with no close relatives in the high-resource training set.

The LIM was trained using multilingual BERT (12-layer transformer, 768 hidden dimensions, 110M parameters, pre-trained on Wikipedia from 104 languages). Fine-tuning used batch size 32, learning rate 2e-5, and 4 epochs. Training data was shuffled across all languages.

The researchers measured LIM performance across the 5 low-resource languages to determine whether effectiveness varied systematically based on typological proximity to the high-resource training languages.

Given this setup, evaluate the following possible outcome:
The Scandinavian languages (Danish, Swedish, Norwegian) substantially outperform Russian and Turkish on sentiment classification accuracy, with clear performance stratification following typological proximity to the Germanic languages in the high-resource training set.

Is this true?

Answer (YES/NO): NO